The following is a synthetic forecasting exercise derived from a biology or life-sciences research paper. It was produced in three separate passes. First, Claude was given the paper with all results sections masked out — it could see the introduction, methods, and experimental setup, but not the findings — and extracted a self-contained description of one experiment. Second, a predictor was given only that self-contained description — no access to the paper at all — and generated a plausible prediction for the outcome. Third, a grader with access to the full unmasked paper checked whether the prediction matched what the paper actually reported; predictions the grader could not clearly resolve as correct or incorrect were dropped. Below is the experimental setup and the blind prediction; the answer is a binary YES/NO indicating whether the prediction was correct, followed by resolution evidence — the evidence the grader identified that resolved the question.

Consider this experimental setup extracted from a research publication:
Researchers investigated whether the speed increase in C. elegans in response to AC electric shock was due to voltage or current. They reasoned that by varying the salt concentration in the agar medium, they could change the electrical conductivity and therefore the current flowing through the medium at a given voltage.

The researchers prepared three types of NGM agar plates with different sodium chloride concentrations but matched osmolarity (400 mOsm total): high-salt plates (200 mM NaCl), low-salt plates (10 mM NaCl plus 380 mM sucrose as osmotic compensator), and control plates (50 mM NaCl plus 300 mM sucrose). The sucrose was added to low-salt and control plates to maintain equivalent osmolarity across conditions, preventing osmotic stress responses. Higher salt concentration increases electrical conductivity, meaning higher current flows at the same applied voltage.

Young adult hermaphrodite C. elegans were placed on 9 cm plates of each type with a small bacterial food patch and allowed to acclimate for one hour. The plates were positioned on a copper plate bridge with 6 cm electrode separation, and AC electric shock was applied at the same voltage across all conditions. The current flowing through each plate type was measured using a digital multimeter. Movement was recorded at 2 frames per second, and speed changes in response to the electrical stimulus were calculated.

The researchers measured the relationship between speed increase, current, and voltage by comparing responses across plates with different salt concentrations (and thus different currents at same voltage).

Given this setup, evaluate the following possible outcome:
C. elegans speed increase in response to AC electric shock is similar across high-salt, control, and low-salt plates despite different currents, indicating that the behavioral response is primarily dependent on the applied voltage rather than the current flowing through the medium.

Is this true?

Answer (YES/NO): YES